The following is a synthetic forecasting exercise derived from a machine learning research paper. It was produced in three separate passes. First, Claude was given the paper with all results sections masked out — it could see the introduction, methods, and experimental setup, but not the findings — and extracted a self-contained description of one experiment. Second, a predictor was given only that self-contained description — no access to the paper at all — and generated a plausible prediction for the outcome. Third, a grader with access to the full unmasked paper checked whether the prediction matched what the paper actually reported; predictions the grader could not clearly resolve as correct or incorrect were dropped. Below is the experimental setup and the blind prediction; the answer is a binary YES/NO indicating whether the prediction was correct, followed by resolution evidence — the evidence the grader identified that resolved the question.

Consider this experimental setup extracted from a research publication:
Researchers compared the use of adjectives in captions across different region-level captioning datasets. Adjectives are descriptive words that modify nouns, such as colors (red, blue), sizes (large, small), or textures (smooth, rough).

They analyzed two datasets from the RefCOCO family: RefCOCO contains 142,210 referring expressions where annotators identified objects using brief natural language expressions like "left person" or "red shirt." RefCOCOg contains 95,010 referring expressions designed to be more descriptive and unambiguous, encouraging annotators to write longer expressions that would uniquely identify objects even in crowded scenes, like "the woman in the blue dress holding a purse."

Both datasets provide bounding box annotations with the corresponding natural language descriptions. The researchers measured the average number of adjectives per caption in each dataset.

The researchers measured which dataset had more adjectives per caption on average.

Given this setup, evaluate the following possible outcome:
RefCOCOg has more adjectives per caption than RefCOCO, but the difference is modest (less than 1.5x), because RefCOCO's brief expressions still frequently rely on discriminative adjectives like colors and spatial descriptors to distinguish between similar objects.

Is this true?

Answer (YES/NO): NO